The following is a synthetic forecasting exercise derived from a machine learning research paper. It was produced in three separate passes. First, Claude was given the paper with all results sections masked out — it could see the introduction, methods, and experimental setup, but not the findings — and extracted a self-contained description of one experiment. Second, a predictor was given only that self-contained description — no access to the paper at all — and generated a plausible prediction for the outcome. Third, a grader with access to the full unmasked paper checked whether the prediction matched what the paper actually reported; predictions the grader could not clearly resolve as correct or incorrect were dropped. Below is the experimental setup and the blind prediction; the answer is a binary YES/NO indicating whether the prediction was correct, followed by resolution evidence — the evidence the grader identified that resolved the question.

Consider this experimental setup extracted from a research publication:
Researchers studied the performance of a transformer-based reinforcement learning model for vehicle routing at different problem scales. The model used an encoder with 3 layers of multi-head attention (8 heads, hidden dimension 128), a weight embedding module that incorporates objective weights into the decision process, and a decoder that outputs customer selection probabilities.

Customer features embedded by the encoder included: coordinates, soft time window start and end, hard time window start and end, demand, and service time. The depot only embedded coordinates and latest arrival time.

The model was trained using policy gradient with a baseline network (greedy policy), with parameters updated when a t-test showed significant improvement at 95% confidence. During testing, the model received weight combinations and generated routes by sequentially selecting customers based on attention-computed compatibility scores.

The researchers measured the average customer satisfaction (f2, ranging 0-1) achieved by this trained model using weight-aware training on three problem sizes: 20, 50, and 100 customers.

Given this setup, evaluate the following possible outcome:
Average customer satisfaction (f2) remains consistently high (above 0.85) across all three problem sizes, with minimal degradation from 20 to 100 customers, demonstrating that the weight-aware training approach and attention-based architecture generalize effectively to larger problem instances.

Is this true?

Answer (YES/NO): NO